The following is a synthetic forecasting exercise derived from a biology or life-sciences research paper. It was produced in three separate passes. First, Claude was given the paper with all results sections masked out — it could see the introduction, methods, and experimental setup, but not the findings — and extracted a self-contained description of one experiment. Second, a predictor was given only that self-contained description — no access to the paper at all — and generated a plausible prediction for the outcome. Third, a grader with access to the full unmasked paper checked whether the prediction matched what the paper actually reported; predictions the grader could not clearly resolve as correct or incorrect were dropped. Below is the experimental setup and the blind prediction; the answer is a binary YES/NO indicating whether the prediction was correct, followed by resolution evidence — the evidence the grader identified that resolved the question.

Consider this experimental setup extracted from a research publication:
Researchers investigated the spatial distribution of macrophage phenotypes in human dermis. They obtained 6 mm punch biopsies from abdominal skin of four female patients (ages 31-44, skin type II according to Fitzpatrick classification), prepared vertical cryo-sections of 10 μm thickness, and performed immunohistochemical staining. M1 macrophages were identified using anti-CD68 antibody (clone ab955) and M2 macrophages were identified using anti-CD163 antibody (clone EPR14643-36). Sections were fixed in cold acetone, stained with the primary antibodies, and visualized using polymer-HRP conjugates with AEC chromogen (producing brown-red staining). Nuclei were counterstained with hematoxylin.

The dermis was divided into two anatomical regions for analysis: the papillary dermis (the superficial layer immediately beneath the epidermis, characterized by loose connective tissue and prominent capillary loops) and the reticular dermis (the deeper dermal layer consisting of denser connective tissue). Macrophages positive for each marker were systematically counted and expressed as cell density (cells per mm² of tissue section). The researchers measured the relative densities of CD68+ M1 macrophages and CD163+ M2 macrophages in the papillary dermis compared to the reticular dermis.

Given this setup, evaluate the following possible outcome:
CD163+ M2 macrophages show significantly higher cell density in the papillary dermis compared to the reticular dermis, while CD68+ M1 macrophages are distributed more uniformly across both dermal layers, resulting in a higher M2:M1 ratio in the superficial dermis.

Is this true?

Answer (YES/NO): YES